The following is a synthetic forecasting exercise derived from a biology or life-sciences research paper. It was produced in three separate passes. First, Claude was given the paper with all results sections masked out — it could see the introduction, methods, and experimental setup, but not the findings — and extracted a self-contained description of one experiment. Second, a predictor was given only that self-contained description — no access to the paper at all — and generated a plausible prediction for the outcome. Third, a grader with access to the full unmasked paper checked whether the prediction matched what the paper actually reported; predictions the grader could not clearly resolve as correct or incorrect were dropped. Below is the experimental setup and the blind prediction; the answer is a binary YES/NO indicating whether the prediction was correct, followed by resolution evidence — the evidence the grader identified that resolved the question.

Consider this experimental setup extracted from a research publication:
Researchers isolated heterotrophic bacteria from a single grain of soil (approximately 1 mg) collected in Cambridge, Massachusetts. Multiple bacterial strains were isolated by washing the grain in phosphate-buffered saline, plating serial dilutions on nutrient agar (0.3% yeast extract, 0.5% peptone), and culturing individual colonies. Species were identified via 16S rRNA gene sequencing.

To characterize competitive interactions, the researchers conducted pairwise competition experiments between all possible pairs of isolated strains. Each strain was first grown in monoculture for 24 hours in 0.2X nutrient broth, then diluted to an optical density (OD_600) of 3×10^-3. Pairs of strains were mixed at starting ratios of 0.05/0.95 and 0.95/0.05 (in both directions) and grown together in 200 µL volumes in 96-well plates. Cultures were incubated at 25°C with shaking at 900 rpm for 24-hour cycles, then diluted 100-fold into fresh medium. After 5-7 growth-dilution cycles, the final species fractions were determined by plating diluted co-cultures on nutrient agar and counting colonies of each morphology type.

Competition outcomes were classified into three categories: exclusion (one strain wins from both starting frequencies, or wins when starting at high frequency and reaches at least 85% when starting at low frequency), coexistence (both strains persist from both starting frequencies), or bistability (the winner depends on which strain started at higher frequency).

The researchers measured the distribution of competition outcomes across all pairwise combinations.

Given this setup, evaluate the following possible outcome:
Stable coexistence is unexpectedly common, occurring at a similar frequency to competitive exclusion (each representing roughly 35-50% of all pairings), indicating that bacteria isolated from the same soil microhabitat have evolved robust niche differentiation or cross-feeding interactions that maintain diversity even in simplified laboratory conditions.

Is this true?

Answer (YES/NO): NO